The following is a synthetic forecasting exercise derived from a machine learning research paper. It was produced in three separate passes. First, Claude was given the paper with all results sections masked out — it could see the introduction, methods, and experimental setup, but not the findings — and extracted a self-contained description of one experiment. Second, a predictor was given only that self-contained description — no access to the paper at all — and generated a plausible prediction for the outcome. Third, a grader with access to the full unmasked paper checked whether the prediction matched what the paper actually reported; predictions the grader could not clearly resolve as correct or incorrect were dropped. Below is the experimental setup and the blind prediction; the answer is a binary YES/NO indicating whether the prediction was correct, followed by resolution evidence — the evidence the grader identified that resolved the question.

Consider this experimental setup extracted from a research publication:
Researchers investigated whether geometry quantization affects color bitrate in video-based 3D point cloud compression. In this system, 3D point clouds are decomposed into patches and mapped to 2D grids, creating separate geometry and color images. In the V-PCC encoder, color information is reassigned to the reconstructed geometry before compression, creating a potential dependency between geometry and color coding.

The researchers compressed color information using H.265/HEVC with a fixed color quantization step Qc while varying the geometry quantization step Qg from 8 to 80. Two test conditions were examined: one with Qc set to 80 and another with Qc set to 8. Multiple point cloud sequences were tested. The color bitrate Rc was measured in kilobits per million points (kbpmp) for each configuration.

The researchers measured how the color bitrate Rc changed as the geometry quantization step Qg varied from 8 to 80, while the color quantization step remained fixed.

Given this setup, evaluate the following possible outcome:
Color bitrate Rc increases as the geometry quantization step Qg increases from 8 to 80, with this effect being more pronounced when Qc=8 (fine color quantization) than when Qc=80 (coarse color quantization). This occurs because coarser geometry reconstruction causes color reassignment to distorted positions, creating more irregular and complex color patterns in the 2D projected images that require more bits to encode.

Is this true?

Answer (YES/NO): NO